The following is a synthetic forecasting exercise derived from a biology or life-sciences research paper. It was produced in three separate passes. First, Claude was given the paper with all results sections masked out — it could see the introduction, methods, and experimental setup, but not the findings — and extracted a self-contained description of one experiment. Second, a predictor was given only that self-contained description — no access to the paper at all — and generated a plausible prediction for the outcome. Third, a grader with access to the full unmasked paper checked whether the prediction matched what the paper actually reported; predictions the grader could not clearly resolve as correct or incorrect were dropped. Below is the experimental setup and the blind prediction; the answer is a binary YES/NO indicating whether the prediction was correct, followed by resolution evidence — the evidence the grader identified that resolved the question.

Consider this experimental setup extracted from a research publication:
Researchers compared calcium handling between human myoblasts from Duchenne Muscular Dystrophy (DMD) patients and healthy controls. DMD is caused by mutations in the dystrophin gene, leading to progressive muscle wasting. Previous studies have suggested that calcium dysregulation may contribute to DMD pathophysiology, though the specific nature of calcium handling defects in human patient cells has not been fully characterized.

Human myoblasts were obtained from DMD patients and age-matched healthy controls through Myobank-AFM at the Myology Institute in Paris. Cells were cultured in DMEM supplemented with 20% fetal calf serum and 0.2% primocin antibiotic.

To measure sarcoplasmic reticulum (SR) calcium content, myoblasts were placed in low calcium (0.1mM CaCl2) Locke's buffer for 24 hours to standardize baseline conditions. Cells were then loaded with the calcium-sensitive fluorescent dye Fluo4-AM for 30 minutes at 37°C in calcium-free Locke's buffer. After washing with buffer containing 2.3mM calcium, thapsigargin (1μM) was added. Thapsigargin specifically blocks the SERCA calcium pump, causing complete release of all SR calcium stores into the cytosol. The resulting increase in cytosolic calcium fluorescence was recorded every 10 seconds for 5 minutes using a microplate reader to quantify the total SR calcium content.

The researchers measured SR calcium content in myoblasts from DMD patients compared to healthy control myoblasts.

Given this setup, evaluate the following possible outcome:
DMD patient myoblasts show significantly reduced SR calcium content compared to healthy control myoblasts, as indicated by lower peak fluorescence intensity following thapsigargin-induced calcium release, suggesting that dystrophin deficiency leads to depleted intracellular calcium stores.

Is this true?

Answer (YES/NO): YES